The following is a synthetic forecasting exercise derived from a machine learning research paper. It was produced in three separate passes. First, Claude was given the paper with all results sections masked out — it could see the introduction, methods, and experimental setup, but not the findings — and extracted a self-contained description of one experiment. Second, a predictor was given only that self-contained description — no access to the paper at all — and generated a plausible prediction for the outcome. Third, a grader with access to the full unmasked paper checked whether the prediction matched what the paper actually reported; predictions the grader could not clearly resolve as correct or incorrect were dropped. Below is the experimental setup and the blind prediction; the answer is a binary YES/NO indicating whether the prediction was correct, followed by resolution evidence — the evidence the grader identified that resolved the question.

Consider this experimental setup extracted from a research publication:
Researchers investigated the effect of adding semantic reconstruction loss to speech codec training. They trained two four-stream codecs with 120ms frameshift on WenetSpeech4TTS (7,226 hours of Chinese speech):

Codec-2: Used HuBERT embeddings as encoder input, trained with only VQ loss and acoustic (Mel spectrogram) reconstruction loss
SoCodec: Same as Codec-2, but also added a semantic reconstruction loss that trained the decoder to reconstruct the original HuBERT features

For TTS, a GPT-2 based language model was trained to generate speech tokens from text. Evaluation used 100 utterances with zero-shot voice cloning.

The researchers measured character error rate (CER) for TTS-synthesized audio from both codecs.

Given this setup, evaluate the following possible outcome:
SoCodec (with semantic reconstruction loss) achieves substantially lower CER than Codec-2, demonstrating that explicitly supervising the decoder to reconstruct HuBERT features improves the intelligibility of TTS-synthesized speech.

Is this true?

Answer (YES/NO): YES